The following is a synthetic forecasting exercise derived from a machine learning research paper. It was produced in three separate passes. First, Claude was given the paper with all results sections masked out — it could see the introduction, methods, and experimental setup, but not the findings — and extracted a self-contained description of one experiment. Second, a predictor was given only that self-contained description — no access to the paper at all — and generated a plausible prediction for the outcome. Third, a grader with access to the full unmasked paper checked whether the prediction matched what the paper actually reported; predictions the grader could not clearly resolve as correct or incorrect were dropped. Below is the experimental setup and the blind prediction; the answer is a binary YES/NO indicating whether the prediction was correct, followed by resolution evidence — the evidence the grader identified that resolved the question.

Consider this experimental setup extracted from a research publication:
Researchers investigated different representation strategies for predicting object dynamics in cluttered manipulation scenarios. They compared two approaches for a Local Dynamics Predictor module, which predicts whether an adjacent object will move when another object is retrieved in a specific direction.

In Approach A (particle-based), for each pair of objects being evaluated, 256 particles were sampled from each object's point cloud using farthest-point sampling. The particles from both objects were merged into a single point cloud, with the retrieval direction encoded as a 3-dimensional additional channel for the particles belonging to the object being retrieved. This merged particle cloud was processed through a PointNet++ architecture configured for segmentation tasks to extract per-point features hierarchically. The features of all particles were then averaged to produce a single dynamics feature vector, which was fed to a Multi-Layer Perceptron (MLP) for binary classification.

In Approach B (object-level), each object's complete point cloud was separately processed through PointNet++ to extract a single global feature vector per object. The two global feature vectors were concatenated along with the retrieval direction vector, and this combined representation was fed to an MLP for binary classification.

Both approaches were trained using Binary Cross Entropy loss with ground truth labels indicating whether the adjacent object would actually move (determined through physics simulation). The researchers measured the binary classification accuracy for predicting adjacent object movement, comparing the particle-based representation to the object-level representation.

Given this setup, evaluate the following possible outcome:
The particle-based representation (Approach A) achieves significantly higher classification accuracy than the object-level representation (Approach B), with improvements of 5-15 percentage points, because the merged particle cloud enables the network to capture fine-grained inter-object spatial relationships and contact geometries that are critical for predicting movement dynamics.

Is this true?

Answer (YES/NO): NO